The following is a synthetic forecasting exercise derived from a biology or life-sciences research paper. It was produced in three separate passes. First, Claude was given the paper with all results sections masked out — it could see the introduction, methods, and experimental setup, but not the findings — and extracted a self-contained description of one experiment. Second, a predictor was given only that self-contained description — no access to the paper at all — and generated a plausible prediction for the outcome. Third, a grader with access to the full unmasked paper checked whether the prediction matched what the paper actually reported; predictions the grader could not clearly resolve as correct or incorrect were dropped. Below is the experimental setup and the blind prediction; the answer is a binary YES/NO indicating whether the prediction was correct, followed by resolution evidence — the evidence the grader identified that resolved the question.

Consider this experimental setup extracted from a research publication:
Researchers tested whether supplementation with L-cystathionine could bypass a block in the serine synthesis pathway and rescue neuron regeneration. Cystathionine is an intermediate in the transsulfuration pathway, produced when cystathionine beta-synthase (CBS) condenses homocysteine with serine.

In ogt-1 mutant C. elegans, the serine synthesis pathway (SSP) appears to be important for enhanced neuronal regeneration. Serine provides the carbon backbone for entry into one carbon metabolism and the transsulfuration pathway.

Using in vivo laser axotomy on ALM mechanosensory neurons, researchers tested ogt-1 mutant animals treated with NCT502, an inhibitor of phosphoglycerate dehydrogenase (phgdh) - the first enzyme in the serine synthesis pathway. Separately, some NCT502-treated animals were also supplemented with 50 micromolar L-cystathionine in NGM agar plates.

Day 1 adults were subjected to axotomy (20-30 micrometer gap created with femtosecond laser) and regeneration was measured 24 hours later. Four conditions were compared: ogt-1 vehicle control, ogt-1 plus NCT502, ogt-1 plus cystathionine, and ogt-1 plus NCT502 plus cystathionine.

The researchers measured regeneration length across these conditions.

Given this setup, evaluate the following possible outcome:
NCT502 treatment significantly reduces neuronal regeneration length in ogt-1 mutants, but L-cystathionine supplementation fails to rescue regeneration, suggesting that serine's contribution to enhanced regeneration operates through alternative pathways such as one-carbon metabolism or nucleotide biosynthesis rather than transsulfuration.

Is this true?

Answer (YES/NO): NO